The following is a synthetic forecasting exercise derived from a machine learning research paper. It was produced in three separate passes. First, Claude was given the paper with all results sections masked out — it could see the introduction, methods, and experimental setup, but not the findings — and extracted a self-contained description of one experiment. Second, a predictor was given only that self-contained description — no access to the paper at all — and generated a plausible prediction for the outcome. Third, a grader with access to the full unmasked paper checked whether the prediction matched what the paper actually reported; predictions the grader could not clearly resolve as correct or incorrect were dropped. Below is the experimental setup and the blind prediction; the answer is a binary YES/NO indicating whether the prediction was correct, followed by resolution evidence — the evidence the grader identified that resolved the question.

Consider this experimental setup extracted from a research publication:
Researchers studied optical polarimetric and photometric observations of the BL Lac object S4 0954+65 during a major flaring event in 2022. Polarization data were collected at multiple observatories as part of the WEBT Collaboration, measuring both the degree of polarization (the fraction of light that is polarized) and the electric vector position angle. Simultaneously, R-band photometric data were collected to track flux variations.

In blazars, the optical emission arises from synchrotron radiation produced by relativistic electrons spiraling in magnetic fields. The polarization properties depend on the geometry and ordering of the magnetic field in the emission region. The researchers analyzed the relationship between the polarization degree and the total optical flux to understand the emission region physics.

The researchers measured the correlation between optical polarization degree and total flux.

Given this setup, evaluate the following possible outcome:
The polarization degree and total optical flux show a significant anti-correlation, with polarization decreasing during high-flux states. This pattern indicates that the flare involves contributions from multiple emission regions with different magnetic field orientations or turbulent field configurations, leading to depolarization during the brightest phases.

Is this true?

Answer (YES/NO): NO